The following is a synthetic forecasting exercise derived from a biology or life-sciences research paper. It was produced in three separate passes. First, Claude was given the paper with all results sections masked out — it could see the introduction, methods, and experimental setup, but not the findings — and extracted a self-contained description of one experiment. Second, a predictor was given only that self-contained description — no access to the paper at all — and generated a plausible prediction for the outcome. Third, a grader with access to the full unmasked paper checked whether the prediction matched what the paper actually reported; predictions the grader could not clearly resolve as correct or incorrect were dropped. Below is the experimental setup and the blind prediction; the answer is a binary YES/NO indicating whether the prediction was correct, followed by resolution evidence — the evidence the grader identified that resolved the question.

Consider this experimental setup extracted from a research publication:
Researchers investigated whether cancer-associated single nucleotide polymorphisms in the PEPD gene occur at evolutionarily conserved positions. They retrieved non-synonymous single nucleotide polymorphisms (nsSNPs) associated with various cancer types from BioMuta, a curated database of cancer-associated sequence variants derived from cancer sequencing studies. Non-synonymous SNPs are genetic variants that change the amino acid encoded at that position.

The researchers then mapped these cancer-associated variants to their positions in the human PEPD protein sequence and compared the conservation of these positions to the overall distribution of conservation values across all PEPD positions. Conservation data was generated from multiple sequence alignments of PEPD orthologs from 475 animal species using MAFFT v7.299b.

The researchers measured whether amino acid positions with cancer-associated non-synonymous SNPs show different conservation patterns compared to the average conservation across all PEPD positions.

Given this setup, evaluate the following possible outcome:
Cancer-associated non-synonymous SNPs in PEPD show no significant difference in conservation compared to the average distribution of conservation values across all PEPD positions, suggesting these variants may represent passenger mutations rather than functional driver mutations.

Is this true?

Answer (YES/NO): YES